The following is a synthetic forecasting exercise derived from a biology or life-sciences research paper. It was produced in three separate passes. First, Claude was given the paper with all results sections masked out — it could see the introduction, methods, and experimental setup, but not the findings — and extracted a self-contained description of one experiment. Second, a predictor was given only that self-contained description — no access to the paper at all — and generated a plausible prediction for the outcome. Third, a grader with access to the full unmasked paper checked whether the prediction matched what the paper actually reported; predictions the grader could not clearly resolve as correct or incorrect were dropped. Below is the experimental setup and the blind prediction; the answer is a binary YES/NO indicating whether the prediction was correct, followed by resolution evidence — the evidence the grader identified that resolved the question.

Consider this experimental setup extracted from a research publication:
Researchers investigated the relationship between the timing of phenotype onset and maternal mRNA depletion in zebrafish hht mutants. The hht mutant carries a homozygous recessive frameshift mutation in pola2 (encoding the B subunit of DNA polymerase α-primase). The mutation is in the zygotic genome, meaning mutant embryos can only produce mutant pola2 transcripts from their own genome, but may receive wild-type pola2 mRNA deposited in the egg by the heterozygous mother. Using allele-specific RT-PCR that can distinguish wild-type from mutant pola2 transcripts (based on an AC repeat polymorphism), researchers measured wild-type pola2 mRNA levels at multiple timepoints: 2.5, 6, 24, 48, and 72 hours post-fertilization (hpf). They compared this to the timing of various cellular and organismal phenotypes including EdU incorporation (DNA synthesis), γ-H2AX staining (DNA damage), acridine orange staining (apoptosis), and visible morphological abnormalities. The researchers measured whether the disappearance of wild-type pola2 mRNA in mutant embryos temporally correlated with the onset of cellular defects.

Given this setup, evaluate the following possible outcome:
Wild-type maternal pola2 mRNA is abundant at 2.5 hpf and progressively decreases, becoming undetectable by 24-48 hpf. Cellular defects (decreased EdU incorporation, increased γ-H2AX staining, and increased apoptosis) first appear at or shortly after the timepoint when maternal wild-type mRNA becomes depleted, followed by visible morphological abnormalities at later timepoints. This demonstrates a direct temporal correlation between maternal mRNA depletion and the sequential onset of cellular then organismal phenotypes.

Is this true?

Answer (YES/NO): NO